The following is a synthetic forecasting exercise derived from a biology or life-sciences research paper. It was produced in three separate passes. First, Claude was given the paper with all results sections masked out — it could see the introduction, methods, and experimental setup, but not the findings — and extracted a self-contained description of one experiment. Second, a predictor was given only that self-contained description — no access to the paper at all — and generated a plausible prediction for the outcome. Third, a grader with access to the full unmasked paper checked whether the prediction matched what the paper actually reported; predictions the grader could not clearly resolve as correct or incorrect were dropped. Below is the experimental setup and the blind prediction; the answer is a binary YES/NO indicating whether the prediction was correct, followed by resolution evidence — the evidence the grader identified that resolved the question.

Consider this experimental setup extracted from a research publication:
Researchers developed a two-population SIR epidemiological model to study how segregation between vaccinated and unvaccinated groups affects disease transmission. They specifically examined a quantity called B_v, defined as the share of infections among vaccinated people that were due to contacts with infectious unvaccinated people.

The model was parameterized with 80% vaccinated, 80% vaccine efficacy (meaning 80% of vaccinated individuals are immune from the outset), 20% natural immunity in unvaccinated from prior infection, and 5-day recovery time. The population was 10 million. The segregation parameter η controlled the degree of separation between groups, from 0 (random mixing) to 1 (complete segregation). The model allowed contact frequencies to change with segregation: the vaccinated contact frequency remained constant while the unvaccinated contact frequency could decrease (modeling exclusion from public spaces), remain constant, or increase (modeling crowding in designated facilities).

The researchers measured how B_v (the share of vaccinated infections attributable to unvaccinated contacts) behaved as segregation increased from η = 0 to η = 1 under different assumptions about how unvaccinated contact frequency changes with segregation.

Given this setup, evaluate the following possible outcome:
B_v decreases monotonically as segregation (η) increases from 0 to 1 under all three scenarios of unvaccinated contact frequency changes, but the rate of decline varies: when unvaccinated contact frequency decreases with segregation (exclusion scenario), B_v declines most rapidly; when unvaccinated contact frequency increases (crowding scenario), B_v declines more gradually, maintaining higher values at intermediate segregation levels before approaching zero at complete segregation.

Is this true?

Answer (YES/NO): NO